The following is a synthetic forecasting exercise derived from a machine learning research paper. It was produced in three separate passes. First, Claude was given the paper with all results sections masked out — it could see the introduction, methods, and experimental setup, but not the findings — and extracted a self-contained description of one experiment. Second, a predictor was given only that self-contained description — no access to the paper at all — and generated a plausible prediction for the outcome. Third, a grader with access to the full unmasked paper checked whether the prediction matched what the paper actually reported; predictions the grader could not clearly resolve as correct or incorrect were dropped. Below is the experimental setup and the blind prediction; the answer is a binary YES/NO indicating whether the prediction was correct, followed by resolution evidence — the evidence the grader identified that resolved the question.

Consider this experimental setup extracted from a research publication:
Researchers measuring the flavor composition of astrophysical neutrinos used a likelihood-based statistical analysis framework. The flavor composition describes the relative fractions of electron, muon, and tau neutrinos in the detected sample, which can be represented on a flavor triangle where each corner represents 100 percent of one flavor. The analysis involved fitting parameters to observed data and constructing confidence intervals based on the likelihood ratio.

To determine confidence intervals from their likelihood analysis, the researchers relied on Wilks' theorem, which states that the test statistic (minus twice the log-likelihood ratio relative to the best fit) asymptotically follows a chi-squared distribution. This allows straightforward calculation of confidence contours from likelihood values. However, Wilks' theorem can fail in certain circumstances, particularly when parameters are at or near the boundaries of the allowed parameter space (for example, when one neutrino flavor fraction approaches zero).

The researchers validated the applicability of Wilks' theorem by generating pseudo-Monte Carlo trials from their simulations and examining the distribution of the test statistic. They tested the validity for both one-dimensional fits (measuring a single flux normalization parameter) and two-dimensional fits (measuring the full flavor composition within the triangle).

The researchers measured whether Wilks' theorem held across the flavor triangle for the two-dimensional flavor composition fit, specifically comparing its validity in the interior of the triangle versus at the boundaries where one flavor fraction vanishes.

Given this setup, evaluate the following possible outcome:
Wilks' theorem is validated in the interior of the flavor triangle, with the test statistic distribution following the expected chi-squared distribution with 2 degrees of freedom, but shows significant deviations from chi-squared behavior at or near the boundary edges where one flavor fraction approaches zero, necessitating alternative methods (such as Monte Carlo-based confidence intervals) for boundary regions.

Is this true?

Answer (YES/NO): NO